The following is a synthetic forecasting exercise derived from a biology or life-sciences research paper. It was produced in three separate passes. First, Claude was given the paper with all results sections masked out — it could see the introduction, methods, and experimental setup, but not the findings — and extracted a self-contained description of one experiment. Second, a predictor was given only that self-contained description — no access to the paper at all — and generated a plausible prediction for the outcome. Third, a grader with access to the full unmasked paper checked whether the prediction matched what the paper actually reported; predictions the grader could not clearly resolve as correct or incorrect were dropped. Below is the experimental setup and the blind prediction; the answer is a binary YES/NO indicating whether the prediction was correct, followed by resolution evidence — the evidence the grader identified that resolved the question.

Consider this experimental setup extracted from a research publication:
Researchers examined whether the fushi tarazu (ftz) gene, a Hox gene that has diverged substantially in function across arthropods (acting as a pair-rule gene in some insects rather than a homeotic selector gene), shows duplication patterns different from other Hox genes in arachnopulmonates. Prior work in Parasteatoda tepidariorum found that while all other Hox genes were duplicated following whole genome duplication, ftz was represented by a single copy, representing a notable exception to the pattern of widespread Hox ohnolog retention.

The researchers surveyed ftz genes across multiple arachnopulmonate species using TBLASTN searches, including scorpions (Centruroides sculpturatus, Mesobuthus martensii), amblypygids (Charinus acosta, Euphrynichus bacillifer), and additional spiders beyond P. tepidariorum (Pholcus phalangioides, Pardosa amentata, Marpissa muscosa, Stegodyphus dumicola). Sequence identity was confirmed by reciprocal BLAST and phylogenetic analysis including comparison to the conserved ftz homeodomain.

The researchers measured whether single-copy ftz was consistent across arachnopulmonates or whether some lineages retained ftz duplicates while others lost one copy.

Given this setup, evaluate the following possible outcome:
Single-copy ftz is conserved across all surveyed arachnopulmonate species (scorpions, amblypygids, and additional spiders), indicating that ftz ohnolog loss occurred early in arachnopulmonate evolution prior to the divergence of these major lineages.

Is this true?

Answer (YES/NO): NO